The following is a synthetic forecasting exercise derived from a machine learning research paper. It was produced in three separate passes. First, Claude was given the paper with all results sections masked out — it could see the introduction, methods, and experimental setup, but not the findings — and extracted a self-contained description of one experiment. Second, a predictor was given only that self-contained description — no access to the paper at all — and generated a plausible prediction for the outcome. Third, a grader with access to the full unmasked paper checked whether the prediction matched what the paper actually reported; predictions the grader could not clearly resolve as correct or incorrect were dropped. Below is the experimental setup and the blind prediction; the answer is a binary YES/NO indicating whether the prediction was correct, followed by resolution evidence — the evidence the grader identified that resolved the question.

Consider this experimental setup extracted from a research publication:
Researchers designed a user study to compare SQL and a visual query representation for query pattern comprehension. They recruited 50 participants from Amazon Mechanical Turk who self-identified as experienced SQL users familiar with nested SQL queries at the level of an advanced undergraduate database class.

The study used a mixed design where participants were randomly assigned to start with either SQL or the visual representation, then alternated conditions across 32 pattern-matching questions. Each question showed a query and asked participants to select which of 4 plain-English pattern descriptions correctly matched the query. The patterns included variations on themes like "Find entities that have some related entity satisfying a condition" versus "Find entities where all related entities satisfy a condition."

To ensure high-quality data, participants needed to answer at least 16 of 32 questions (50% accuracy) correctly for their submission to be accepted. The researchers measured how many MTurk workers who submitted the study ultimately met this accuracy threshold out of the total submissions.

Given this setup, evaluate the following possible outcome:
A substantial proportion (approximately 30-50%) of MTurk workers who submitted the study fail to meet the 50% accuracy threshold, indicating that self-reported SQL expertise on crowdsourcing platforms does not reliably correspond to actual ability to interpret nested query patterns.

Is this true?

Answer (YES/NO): NO